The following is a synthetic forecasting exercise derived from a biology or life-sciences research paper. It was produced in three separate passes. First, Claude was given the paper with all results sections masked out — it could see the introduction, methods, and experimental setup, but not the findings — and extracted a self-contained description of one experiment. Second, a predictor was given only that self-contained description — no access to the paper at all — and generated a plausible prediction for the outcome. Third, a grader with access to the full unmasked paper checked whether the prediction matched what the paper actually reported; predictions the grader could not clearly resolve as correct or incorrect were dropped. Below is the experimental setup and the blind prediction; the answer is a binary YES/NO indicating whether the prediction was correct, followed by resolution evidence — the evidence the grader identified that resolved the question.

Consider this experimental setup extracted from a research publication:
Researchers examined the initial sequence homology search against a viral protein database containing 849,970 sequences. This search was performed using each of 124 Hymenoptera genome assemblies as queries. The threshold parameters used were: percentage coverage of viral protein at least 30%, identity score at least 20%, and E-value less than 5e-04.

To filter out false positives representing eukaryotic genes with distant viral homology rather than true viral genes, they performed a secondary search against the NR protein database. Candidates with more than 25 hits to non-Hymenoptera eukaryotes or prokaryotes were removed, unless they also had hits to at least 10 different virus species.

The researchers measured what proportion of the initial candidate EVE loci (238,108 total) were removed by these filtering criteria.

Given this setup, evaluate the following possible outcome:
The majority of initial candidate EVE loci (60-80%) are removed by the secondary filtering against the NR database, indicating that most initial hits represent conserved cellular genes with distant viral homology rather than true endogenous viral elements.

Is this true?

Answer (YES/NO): NO